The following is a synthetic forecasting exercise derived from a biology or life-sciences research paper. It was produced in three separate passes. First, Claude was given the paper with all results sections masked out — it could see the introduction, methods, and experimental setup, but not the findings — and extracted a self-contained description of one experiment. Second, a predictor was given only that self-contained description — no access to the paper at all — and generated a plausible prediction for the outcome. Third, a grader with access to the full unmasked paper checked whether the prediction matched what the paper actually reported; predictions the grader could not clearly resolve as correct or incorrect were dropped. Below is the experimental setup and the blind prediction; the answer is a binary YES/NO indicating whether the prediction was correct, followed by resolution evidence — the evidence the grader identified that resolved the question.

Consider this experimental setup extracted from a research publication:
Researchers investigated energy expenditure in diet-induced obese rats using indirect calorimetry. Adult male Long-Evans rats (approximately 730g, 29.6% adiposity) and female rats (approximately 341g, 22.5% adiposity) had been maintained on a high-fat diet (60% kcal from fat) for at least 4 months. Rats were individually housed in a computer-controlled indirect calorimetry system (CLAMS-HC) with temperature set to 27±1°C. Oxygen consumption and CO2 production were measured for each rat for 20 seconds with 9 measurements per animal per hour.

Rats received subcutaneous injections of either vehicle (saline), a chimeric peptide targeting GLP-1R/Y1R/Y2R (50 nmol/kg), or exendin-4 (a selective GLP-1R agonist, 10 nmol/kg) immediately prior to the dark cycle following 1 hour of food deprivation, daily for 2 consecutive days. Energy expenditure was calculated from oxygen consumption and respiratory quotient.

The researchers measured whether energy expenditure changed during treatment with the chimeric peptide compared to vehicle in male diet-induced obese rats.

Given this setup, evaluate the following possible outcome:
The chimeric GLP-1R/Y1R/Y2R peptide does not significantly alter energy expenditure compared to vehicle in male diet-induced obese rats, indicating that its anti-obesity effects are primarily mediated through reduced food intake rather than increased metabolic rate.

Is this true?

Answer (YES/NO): NO